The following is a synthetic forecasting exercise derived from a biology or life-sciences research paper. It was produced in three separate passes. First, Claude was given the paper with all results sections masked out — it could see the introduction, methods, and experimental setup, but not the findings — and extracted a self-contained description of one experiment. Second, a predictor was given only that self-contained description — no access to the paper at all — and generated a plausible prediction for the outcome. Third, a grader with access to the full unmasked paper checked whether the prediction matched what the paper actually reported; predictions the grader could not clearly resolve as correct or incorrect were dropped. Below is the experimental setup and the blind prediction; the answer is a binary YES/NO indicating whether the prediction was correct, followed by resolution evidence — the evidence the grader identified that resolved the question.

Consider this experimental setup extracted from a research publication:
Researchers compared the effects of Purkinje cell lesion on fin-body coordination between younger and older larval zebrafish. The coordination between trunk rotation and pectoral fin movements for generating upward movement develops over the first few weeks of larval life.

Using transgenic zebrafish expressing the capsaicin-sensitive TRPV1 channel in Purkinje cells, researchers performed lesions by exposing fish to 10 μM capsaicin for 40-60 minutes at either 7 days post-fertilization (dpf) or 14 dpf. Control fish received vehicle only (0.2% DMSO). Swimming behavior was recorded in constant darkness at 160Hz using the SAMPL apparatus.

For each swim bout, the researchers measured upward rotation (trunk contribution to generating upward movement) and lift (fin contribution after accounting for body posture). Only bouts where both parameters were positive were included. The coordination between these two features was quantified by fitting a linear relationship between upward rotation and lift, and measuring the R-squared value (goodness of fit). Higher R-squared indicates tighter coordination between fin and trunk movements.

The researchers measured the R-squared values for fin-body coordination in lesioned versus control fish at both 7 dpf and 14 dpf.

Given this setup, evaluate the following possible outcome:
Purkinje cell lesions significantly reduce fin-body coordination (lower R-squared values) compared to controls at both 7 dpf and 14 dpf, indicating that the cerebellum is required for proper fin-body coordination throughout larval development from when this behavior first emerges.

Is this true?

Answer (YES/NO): NO